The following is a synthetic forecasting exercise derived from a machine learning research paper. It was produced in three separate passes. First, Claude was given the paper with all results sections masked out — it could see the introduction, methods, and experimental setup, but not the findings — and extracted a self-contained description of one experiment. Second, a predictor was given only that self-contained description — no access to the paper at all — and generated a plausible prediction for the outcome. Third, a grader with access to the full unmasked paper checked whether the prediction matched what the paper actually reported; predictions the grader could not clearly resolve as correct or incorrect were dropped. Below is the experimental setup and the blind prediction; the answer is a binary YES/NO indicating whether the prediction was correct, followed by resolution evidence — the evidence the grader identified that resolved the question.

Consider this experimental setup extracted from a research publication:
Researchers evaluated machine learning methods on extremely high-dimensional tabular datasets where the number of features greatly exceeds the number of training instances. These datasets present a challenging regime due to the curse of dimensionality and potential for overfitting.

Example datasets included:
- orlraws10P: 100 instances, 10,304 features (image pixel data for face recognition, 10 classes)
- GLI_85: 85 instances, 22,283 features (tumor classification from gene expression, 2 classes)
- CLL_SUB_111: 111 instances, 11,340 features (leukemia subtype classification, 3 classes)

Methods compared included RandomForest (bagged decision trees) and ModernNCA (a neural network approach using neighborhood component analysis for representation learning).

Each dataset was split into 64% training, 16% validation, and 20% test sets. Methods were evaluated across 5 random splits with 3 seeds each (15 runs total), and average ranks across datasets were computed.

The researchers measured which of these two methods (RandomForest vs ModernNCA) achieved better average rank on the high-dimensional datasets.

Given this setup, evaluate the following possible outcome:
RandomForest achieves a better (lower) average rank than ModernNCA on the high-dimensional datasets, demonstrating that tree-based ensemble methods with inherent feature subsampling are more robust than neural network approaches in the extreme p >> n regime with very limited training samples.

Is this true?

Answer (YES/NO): YES